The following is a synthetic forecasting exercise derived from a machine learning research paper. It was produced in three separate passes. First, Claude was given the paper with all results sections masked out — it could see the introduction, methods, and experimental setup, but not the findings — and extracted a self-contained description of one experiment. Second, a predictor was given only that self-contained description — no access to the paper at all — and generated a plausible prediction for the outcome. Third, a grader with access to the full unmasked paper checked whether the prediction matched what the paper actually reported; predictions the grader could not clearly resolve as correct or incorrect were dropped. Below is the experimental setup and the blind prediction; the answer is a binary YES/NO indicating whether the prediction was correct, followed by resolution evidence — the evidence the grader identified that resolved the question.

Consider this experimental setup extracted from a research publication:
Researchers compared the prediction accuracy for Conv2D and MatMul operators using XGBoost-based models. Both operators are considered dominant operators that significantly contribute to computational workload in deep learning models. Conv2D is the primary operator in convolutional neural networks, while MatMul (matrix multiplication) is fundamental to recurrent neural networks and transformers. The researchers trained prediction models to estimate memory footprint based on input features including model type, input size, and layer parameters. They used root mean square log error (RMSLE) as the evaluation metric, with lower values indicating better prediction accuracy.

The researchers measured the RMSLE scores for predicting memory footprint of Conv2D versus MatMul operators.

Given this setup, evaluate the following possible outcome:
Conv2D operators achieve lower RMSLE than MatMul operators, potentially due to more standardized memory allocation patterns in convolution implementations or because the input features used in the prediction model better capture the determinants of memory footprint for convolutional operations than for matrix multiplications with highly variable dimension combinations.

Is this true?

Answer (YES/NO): YES